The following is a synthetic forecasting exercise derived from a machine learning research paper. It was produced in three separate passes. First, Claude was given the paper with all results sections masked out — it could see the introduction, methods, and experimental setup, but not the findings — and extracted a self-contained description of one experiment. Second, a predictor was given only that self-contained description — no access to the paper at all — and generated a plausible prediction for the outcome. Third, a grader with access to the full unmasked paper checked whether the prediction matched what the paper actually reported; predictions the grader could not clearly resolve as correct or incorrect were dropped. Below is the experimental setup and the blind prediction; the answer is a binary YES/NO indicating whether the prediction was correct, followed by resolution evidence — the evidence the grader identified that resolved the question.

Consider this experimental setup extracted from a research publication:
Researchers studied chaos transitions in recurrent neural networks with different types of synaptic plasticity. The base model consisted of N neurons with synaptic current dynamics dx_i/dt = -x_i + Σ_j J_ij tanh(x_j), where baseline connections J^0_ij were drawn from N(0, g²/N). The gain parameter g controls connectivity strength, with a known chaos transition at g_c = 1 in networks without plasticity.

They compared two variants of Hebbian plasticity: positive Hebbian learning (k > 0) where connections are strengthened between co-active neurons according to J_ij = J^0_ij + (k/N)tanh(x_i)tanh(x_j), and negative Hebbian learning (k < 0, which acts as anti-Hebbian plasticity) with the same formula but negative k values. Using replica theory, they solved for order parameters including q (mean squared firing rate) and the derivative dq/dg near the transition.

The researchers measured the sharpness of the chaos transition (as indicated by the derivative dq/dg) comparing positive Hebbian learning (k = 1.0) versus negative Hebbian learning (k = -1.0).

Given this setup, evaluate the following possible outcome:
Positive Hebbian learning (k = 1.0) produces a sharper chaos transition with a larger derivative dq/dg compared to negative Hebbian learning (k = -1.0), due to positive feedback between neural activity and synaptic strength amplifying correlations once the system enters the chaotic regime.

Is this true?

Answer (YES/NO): YES